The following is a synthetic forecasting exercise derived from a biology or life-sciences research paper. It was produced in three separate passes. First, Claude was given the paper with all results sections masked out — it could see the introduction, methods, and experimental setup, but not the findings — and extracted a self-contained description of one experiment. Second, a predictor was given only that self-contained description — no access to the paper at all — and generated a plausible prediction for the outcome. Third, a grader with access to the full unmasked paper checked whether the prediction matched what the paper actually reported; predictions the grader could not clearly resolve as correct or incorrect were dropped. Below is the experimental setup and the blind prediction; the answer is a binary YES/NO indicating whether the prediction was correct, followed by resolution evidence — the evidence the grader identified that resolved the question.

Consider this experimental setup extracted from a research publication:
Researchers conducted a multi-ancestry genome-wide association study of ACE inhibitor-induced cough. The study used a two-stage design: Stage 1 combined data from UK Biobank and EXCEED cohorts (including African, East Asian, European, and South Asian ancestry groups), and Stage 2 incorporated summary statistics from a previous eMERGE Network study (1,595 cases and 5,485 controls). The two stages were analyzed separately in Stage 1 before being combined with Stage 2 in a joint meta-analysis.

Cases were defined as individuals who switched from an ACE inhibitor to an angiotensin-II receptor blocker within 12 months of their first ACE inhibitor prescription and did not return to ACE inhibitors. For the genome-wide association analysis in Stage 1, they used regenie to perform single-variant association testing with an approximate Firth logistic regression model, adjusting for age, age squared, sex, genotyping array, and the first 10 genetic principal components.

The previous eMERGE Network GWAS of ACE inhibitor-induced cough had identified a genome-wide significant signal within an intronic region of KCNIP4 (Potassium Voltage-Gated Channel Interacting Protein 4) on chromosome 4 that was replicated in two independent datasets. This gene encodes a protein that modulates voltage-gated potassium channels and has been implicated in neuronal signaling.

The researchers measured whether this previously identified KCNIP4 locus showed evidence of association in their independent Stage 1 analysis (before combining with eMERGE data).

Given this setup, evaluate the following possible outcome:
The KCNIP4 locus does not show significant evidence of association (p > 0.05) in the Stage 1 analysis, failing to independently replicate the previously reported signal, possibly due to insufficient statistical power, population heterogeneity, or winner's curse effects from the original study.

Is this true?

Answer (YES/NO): NO